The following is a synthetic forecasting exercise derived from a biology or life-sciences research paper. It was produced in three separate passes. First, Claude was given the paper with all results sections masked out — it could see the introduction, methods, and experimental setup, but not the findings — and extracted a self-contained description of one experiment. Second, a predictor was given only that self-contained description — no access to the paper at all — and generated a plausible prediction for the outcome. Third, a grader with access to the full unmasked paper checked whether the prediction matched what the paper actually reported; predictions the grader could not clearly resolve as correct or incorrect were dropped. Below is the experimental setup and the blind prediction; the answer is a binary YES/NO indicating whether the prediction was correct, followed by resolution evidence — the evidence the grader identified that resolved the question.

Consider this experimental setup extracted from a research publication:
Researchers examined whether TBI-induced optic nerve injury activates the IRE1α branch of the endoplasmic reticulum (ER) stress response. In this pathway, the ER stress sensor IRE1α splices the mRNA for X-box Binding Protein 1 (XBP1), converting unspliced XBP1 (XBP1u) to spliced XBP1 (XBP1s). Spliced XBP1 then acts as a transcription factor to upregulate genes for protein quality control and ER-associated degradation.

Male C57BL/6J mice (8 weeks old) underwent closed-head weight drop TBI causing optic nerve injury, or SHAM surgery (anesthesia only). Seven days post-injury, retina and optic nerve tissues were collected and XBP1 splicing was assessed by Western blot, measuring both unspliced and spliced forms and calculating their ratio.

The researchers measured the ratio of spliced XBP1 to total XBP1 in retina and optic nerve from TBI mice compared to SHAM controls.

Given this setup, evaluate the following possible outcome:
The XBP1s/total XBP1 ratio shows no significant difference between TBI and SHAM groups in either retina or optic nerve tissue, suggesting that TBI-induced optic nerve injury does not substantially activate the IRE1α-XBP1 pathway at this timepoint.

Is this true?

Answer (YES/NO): YES